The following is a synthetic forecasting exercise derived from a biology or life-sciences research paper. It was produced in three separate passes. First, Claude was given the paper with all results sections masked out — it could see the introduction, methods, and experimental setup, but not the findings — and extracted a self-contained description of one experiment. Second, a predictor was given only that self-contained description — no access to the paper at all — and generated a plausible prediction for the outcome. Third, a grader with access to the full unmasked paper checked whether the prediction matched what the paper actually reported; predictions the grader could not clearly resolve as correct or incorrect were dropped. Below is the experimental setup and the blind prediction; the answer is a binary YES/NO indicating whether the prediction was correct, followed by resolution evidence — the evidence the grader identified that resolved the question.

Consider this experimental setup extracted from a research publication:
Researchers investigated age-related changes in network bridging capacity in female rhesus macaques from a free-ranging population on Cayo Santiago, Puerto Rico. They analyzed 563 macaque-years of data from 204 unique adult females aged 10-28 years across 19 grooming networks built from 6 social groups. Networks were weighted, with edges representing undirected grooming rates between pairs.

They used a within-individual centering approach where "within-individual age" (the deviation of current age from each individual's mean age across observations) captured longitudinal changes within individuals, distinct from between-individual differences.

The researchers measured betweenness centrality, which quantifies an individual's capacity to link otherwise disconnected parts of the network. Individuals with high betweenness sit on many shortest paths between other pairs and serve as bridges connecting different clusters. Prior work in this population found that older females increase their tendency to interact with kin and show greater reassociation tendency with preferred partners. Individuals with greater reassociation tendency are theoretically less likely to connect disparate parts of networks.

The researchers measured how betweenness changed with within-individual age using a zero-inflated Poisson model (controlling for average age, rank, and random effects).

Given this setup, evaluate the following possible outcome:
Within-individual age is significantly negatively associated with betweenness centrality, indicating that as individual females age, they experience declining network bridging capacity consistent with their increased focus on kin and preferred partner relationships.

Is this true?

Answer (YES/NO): NO